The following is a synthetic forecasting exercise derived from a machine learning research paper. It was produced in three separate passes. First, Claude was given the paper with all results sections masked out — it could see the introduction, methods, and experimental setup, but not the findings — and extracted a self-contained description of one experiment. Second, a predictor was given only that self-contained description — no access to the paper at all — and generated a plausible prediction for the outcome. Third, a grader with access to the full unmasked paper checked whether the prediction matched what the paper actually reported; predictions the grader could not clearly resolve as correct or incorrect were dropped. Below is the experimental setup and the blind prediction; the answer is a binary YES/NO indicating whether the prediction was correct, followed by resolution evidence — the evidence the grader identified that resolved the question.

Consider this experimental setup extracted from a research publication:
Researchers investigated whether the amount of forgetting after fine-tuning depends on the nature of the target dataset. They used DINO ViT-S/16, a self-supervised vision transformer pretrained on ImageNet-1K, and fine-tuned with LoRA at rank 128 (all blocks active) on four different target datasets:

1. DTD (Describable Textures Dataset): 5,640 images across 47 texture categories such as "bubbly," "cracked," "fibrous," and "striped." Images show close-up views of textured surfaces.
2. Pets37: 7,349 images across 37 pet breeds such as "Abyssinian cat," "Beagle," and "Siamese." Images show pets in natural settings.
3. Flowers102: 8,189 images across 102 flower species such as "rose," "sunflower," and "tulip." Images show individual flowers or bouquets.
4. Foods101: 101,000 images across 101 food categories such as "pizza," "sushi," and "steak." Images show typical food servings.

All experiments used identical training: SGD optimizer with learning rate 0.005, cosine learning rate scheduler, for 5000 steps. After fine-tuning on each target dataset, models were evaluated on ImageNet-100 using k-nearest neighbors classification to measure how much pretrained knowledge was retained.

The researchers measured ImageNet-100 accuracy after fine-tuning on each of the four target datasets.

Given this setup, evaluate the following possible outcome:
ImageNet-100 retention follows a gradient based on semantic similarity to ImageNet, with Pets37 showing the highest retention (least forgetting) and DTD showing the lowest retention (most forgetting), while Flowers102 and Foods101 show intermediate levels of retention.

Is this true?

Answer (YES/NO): NO